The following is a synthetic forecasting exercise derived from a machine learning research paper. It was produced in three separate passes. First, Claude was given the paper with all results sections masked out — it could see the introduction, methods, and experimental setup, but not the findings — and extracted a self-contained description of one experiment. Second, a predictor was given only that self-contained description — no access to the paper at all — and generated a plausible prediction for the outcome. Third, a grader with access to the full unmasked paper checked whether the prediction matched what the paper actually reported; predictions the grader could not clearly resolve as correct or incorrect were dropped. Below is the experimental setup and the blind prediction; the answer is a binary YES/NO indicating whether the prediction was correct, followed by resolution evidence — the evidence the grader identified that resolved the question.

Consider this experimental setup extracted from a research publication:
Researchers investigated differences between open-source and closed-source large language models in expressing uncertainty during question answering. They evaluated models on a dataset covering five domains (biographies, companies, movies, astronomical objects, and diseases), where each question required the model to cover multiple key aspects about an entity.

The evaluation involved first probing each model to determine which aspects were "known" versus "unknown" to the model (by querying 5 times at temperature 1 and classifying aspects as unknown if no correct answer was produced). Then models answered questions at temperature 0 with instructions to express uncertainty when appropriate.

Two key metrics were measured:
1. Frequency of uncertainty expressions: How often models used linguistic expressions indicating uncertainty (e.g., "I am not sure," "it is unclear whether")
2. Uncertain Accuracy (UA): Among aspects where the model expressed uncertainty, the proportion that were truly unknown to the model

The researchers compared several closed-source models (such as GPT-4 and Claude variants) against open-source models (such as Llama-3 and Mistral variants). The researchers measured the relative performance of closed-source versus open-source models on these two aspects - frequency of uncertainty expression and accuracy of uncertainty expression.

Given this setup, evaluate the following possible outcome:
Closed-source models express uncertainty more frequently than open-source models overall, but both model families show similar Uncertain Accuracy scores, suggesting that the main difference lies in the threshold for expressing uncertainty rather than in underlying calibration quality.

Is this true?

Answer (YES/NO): NO